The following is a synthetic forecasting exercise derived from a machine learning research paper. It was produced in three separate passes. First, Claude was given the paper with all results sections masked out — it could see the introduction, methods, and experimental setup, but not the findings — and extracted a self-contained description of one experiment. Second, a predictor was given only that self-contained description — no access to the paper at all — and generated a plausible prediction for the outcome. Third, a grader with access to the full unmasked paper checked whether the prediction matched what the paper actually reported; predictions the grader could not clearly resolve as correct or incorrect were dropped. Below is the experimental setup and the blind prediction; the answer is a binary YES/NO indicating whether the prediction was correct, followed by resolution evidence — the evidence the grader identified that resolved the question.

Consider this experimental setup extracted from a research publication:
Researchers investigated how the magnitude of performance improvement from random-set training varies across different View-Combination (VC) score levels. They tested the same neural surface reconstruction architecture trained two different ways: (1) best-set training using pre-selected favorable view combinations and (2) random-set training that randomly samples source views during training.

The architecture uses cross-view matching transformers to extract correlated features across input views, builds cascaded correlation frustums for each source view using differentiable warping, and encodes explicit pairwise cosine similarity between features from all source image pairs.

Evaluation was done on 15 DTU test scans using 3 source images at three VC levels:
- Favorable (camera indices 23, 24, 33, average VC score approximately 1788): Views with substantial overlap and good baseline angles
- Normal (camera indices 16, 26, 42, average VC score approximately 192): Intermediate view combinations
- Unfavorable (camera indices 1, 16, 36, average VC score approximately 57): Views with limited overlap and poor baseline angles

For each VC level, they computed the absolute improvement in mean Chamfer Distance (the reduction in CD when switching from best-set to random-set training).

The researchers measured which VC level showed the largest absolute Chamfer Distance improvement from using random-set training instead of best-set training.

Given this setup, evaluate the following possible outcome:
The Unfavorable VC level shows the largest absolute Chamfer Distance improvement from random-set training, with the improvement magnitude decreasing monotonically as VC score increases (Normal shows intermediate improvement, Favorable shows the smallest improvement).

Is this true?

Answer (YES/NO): NO